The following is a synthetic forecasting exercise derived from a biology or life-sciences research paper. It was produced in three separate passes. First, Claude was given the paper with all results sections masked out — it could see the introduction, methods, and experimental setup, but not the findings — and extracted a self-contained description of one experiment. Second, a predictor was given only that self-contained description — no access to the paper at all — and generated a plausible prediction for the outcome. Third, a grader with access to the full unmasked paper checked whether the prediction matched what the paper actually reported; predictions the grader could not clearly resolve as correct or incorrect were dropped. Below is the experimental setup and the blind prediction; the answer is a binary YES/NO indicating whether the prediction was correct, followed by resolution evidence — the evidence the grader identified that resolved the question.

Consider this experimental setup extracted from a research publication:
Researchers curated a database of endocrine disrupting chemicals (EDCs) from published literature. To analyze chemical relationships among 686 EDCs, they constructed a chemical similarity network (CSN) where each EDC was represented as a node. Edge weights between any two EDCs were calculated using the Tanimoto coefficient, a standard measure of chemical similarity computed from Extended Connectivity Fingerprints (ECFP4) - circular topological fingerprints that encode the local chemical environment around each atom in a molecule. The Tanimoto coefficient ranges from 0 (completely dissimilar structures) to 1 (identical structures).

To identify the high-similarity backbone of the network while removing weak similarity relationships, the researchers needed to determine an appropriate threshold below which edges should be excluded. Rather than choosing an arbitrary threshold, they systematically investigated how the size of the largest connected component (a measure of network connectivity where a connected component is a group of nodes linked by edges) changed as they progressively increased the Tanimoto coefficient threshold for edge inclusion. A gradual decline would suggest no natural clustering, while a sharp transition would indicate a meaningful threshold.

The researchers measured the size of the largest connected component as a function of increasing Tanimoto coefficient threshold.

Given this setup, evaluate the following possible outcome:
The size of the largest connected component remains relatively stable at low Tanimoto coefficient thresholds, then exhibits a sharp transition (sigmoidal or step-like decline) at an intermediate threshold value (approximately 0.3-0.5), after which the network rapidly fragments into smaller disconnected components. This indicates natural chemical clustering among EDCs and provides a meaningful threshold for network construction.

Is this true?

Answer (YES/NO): YES